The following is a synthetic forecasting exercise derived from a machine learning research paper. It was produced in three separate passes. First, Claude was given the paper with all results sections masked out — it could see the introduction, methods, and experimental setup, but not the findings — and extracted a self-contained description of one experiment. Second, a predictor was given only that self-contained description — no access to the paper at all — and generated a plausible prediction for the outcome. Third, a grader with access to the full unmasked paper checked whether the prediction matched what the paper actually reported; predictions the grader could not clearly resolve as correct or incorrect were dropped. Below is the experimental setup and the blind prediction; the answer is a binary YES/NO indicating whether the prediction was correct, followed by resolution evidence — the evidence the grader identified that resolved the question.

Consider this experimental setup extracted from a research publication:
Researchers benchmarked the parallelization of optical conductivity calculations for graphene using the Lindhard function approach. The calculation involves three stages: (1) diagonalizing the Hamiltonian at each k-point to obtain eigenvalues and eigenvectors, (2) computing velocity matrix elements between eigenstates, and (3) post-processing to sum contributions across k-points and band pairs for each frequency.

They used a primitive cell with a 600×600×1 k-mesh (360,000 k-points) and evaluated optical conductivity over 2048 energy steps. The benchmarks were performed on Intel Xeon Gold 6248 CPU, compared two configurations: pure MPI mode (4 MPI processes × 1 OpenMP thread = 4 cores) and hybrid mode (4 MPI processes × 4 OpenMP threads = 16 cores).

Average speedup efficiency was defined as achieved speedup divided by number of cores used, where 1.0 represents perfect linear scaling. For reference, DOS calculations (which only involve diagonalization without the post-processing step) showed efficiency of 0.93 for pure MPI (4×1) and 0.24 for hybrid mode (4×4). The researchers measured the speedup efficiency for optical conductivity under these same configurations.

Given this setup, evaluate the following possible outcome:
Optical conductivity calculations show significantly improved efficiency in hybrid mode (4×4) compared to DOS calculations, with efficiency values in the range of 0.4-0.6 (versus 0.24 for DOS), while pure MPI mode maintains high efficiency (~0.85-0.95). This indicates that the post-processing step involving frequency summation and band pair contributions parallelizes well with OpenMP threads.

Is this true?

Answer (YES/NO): NO